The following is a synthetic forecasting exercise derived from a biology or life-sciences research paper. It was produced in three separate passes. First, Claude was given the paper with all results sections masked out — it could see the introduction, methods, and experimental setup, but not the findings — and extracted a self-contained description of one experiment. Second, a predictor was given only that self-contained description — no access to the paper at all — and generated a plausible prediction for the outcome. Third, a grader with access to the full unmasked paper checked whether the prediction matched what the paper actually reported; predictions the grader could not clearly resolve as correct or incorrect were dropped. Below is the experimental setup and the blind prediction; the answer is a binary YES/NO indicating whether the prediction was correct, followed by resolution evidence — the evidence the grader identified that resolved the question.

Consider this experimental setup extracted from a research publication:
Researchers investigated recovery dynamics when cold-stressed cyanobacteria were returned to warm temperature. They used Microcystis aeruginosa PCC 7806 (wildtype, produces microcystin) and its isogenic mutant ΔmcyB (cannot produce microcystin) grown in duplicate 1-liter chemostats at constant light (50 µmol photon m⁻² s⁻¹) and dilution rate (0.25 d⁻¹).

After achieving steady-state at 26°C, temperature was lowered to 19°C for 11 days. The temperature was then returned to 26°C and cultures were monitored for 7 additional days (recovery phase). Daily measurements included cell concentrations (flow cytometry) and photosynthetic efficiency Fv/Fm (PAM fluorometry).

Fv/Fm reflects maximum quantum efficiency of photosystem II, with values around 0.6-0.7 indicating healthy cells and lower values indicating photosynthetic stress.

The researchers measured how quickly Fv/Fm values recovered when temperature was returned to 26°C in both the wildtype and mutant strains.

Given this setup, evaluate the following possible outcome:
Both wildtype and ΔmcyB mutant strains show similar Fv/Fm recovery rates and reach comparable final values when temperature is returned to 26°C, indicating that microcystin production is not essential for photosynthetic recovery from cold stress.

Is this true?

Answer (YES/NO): NO